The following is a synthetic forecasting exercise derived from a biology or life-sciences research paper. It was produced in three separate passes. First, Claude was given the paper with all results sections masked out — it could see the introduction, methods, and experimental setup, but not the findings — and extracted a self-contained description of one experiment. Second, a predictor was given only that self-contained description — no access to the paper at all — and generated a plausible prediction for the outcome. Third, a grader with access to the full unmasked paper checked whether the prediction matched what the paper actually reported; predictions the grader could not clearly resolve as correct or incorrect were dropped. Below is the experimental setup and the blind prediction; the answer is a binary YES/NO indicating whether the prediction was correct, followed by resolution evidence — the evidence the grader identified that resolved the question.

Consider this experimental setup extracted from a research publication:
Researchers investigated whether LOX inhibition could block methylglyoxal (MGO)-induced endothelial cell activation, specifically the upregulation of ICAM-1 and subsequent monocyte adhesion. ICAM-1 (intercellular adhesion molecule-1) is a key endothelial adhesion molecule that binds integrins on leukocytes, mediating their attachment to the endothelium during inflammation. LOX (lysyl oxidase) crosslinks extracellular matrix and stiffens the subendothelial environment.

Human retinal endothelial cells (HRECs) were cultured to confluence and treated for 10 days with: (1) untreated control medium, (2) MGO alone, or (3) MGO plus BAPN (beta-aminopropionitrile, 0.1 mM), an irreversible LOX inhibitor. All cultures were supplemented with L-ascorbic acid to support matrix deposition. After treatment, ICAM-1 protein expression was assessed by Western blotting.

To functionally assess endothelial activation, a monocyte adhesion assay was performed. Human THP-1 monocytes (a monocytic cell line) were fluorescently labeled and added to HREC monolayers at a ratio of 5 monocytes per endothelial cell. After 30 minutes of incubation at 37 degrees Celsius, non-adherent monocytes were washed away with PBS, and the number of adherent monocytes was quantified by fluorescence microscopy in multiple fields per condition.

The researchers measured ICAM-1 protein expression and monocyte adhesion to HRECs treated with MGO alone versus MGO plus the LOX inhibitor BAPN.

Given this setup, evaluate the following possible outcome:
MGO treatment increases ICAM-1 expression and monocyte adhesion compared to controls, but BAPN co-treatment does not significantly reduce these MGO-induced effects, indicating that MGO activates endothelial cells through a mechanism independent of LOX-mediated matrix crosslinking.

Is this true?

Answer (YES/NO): NO